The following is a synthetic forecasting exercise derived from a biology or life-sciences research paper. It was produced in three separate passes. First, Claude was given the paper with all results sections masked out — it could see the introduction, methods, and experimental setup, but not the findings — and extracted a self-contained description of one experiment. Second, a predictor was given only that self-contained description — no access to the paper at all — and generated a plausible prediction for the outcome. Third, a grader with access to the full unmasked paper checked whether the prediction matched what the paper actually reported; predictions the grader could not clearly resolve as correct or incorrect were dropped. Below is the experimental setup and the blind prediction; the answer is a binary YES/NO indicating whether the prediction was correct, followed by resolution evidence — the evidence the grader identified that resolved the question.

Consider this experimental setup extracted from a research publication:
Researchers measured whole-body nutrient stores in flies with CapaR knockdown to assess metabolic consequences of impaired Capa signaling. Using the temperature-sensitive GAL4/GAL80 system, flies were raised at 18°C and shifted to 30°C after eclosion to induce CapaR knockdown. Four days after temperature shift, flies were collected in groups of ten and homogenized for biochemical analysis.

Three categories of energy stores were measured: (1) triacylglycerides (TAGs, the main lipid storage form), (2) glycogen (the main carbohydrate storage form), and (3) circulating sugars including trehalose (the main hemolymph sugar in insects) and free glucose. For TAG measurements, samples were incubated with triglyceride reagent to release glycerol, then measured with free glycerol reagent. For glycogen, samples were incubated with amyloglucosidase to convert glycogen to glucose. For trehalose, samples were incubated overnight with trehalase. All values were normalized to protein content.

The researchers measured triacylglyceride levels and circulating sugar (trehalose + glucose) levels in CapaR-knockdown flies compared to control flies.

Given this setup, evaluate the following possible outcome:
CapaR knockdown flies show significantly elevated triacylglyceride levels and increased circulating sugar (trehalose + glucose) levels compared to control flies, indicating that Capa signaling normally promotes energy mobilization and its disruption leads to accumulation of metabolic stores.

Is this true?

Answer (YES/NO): NO